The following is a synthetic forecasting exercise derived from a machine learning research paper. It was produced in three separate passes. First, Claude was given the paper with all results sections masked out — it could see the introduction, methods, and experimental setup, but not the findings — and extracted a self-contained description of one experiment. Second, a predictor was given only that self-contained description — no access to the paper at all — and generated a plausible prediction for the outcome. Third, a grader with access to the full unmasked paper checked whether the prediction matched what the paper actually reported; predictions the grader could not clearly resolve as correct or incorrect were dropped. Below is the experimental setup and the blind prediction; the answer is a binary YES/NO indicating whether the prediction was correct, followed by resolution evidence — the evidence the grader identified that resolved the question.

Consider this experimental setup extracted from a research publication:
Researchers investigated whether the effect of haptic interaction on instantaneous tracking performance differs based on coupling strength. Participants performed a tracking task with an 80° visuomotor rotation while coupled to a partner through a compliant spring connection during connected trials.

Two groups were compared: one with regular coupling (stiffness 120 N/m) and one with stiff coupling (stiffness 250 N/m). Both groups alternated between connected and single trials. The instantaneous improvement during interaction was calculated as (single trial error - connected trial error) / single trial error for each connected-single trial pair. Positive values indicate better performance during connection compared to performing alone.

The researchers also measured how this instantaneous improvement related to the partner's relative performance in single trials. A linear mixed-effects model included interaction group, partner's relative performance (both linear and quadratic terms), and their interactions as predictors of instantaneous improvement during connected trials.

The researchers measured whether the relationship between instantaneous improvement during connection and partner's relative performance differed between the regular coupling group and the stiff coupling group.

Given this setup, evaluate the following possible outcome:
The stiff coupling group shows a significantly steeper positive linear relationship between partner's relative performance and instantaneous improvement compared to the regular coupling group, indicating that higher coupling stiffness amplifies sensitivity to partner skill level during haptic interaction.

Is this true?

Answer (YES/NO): NO